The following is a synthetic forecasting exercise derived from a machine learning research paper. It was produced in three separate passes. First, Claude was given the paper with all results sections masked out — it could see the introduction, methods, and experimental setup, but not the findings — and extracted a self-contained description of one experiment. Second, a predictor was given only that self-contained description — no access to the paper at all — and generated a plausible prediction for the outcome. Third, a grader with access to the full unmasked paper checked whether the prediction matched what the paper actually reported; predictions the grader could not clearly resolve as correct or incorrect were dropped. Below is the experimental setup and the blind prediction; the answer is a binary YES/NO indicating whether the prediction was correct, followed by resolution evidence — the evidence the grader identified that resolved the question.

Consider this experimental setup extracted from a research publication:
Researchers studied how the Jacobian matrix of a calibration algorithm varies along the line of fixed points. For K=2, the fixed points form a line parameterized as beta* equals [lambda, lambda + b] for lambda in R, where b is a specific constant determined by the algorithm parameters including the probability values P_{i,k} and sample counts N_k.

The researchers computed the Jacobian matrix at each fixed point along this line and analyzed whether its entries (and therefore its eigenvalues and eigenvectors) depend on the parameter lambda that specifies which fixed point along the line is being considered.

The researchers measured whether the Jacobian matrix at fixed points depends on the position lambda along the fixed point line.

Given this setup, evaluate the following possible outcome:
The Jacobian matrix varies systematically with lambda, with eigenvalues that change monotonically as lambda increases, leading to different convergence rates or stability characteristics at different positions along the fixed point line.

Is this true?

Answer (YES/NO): NO